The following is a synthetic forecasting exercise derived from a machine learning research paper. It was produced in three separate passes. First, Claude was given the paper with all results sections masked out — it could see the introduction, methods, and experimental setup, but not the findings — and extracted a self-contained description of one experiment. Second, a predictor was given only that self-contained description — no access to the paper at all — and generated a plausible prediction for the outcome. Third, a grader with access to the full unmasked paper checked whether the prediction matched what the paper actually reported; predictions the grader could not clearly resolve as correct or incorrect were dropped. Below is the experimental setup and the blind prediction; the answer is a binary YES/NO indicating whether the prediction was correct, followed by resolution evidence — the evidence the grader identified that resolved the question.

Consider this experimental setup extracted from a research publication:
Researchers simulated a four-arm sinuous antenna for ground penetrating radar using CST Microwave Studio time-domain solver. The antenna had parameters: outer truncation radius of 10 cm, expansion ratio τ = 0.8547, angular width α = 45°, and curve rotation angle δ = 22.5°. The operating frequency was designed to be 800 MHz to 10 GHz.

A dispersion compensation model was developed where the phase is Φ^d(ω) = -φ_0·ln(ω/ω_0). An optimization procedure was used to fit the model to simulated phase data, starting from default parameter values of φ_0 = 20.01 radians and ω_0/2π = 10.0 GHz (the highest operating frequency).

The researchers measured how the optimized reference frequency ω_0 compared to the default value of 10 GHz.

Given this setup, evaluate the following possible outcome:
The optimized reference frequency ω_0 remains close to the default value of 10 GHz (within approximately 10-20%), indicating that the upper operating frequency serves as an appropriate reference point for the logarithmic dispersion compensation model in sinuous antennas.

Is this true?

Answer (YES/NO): YES